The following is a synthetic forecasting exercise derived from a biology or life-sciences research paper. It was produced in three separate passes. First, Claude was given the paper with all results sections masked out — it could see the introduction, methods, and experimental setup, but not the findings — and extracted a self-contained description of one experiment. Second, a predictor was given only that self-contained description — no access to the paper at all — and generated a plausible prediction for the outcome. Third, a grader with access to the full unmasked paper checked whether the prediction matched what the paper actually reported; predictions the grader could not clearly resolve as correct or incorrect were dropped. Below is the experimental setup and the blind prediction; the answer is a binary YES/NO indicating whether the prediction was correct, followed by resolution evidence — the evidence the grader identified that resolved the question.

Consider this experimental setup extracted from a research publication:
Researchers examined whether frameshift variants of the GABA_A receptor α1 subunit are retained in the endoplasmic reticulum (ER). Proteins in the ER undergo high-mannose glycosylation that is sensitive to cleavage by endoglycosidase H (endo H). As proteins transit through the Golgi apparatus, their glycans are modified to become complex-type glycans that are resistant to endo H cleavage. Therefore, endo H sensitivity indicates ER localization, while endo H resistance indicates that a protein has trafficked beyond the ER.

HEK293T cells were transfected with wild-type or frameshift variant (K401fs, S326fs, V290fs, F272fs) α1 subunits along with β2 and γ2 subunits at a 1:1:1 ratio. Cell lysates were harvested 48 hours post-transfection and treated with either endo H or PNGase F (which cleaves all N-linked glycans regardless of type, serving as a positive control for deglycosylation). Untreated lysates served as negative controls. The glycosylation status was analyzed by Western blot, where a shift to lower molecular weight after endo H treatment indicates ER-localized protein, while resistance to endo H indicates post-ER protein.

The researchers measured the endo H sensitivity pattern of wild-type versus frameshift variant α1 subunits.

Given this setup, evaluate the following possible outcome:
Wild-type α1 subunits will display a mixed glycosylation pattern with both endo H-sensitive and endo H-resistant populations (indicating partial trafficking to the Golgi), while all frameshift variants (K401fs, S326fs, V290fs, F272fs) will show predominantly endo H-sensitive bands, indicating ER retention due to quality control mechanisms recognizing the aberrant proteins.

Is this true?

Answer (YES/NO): YES